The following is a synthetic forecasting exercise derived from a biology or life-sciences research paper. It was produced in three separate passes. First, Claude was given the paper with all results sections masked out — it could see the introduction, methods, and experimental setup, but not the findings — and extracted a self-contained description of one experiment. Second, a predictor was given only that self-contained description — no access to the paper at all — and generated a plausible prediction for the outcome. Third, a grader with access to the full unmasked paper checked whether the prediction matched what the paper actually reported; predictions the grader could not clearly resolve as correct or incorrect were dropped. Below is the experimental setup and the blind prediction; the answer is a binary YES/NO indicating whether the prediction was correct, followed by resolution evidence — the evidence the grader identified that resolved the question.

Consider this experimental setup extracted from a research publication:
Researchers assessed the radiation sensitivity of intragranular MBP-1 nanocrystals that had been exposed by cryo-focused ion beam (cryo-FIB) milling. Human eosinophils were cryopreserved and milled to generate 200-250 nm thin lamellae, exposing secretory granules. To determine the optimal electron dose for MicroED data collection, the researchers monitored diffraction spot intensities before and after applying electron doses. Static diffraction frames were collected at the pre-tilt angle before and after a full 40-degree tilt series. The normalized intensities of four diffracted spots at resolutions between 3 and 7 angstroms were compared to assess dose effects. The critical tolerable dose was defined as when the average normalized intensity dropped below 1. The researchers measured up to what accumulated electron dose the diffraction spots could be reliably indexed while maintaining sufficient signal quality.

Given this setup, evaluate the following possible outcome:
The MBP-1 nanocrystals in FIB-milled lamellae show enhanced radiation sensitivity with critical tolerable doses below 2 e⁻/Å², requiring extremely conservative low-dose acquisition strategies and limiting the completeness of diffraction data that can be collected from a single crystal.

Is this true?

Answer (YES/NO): NO